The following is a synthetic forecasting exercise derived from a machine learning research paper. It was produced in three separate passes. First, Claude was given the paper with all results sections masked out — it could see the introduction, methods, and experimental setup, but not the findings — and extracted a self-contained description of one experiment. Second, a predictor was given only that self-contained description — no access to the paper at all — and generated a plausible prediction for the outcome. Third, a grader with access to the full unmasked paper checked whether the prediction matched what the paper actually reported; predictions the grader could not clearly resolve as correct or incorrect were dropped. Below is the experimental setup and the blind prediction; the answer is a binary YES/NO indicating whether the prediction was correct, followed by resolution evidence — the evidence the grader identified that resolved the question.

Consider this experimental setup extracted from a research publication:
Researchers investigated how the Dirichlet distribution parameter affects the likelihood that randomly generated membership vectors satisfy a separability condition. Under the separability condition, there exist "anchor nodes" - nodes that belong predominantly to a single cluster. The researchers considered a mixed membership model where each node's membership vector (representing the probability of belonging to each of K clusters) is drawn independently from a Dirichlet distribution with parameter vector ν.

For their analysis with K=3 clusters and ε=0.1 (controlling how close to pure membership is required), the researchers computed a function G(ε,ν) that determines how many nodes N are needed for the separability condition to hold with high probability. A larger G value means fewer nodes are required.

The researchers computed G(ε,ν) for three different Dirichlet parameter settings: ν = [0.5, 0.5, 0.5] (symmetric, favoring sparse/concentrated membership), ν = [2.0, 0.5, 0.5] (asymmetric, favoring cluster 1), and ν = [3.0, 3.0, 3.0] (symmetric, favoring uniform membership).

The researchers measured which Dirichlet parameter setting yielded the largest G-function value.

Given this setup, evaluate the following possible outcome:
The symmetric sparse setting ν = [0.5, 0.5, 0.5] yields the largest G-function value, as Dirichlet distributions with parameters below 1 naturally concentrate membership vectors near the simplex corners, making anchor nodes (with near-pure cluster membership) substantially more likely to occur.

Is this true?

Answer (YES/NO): YES